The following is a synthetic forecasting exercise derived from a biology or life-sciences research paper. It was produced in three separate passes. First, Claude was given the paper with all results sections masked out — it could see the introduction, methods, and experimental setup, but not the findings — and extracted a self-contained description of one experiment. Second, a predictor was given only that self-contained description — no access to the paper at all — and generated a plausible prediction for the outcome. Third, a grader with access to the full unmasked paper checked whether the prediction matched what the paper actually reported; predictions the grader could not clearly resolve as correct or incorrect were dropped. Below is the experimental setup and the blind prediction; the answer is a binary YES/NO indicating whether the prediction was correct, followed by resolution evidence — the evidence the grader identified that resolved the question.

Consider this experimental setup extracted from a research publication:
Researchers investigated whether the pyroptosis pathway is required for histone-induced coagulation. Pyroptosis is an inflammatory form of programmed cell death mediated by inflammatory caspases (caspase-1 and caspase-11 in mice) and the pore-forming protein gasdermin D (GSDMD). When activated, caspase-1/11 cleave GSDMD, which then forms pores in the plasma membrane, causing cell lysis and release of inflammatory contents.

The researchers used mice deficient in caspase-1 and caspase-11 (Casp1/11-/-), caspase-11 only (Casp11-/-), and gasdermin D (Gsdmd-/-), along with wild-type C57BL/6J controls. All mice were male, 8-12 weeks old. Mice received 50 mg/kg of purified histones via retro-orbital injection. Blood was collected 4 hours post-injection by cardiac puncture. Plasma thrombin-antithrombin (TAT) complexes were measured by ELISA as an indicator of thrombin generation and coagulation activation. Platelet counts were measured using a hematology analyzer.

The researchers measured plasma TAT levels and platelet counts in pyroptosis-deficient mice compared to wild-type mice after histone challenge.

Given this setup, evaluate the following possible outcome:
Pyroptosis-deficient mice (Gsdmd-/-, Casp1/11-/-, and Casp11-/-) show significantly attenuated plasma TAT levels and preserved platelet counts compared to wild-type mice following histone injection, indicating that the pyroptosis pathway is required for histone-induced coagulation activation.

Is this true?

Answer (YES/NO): NO